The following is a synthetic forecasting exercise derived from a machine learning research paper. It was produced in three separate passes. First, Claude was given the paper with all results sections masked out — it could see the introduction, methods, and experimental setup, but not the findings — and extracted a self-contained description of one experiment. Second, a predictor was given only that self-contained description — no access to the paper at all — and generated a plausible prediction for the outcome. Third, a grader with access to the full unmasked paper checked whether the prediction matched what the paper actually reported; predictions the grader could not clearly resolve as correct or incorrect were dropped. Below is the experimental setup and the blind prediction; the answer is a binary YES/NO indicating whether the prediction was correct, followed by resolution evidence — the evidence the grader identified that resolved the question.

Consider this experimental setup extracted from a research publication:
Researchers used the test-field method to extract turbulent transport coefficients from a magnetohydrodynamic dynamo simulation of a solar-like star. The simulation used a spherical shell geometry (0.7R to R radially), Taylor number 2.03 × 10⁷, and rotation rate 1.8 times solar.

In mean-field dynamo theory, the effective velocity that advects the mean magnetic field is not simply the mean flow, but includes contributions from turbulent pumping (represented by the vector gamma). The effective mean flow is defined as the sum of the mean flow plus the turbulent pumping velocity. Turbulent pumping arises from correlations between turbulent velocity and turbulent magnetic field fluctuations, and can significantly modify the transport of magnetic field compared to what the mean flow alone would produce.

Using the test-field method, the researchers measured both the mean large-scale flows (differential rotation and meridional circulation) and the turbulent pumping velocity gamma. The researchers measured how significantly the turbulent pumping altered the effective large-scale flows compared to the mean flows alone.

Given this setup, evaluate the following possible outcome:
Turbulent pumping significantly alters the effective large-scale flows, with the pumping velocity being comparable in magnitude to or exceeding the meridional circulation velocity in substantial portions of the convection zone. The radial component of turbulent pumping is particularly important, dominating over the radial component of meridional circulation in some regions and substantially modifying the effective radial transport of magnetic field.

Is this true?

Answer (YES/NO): YES